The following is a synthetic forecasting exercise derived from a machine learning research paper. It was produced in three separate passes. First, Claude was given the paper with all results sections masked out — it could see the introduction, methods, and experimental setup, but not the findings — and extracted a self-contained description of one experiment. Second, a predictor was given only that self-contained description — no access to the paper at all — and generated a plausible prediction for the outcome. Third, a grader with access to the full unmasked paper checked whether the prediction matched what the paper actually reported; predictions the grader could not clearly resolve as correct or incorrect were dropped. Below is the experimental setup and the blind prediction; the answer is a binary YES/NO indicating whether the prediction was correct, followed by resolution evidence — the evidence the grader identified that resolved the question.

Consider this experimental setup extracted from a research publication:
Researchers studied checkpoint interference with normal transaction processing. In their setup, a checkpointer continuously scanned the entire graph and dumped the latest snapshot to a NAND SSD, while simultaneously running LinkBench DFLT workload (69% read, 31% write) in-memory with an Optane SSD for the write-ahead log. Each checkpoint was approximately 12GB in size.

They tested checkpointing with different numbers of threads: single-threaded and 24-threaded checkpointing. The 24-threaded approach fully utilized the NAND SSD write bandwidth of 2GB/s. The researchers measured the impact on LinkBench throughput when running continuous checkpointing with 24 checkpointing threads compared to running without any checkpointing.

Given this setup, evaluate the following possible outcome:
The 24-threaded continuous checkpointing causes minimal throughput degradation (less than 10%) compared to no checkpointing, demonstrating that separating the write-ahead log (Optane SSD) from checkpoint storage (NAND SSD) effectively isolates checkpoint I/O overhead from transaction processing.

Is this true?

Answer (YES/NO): NO